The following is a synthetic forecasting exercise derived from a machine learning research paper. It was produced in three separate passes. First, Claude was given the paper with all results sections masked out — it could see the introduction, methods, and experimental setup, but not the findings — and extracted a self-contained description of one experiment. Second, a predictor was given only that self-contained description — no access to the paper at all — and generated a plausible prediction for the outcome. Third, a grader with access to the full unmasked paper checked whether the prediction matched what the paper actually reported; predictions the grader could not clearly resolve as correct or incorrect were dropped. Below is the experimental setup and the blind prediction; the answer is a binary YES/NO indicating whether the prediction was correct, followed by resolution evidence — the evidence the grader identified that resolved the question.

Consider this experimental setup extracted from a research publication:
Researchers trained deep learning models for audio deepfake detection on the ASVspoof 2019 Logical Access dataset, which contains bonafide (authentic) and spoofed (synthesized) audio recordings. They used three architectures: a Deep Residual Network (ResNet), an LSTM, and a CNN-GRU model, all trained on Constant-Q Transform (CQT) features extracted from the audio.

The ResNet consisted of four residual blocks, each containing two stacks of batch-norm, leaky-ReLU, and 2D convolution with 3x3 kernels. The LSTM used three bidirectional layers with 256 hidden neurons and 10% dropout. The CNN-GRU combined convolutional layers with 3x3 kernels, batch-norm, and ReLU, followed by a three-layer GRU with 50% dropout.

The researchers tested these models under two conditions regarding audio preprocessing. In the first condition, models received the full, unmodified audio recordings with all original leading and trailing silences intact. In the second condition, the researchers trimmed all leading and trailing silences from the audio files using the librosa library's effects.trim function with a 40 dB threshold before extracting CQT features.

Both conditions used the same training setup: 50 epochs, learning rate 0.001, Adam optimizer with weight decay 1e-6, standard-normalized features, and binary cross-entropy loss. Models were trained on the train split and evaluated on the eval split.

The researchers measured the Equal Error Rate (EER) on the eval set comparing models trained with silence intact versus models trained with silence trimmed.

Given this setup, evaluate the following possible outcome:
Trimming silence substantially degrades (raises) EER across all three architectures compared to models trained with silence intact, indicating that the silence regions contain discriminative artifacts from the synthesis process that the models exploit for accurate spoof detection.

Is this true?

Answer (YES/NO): NO